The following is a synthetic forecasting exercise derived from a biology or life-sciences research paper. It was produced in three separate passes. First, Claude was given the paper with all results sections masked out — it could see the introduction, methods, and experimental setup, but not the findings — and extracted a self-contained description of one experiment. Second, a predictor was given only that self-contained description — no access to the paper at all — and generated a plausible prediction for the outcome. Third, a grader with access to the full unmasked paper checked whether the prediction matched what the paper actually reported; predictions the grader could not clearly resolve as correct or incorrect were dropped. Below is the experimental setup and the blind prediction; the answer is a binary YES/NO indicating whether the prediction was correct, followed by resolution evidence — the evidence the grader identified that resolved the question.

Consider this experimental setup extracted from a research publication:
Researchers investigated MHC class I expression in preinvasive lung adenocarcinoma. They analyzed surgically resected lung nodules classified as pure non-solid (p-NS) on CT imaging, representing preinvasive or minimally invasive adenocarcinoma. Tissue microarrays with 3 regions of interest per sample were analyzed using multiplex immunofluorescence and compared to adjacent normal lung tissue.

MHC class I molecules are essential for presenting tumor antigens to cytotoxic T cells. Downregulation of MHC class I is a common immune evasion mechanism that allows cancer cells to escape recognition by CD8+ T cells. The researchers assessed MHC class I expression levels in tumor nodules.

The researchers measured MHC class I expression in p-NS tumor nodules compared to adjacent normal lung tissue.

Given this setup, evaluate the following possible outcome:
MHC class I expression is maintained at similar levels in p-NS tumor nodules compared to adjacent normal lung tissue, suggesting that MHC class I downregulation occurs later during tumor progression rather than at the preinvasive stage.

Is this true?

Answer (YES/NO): NO